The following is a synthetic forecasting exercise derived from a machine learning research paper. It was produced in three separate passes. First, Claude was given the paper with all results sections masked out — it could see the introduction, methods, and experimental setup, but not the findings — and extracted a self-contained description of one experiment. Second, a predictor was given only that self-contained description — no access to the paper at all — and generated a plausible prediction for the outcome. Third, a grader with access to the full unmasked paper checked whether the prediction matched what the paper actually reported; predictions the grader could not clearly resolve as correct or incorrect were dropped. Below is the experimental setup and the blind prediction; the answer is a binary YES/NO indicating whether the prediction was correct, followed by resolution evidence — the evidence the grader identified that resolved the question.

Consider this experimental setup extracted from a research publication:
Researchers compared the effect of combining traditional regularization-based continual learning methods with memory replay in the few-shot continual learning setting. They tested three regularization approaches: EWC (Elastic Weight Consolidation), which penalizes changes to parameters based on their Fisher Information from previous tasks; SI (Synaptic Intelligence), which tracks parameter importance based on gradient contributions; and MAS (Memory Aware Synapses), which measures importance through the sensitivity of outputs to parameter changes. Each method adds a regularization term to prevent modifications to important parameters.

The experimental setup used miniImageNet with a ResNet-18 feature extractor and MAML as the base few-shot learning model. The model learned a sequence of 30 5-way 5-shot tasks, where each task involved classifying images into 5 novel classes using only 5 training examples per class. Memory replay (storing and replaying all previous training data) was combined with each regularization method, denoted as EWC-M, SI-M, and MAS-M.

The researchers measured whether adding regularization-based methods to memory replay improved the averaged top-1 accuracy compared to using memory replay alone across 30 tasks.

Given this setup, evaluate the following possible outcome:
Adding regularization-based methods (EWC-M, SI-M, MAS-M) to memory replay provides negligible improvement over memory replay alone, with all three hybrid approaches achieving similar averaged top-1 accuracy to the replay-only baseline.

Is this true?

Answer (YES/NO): NO